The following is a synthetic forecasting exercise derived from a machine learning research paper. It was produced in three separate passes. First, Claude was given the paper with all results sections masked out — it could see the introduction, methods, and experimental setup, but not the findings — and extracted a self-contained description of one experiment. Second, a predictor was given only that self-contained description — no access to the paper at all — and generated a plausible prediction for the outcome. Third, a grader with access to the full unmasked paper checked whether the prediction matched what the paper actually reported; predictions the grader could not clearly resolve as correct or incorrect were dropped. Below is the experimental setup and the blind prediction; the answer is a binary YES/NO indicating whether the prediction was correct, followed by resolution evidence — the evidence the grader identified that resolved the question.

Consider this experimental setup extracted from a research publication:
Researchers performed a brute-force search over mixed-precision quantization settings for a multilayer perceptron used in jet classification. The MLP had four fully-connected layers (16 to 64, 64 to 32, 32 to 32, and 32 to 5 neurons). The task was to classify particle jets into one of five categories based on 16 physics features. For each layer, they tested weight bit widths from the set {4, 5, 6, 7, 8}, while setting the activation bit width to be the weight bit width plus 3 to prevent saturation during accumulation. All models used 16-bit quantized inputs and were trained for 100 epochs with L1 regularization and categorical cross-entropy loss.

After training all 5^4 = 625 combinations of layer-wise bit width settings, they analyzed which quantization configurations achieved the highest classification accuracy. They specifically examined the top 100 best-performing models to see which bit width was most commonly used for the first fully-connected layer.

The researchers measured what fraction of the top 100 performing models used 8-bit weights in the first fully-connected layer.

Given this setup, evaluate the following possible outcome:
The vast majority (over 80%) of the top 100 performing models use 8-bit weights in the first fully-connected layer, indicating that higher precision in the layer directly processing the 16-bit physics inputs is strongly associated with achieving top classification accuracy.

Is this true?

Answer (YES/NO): NO